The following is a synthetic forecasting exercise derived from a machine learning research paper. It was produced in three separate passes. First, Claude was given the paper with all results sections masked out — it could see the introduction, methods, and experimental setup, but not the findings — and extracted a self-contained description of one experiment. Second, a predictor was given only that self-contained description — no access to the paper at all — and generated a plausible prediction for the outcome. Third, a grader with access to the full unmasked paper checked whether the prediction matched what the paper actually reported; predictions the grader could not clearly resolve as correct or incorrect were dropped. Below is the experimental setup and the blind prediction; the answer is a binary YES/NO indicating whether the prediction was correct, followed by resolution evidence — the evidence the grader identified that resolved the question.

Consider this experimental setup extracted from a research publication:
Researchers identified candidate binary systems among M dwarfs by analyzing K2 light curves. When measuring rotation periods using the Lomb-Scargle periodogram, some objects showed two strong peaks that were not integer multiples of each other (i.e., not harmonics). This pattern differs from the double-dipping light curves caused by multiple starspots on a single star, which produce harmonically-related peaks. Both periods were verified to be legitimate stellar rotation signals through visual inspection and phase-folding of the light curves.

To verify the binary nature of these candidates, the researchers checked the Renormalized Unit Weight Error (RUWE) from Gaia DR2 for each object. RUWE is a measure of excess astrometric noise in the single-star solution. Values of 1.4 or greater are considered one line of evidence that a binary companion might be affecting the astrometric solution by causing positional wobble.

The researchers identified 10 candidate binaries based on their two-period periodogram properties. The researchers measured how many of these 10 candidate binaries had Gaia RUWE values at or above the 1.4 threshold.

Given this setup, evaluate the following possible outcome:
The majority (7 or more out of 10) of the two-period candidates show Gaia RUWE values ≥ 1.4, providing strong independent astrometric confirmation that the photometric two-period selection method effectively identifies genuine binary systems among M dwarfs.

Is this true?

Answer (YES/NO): NO